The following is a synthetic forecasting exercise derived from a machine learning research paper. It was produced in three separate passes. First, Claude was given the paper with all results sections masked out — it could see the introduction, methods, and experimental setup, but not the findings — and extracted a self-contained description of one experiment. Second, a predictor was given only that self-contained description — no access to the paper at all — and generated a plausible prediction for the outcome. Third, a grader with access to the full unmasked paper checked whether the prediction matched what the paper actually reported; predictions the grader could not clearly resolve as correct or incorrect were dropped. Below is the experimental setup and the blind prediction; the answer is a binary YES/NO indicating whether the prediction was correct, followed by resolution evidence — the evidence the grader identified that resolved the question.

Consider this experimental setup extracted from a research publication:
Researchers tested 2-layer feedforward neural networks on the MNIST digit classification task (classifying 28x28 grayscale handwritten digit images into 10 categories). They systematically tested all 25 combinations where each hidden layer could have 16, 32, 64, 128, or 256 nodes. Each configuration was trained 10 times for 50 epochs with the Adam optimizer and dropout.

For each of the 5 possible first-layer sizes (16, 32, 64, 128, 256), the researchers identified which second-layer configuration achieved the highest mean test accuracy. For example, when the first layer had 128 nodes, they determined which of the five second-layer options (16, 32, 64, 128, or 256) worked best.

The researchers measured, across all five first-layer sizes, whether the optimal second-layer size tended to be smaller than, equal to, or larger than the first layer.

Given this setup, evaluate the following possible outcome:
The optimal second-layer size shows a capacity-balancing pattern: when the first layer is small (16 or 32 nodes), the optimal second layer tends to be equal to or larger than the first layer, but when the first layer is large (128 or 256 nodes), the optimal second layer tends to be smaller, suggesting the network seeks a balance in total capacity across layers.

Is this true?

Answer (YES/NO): YES